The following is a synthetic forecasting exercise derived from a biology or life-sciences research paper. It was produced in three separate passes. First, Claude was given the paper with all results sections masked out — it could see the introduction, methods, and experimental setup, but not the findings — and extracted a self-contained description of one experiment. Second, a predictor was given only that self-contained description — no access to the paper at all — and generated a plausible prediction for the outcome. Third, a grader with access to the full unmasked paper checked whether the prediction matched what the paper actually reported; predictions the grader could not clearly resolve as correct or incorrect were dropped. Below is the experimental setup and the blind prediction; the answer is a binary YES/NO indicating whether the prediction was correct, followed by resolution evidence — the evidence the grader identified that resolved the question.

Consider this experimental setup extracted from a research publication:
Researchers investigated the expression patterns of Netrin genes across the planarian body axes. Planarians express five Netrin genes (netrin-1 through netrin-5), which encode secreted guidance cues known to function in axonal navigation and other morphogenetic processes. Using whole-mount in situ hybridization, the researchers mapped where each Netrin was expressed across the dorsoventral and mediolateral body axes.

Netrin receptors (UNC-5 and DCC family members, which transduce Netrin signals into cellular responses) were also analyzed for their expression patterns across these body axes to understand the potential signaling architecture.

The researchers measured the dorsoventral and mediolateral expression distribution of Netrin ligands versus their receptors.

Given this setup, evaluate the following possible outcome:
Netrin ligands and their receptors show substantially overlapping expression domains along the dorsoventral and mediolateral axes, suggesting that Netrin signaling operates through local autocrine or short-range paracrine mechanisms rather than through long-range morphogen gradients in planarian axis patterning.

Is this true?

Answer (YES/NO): NO